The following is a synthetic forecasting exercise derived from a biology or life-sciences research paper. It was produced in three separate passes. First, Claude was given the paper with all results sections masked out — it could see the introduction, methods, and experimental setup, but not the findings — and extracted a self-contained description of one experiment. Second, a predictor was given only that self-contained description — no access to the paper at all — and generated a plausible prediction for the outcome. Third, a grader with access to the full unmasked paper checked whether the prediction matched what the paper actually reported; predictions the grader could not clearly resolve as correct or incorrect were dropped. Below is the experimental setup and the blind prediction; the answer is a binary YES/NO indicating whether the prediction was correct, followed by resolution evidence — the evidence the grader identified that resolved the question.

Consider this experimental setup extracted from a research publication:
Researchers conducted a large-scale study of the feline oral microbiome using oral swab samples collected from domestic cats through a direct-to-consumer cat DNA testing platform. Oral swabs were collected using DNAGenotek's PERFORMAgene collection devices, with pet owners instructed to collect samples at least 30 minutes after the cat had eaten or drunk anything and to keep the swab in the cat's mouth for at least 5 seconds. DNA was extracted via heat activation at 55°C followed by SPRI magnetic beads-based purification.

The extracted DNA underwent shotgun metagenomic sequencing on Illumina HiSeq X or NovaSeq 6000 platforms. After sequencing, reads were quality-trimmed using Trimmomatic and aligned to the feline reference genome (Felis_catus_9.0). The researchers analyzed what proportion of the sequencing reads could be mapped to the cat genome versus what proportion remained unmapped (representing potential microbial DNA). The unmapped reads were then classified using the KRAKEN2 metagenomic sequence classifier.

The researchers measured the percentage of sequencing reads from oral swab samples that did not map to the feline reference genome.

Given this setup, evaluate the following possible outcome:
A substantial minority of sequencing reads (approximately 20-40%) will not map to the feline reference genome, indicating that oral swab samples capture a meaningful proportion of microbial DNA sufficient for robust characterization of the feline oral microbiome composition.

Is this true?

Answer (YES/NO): NO